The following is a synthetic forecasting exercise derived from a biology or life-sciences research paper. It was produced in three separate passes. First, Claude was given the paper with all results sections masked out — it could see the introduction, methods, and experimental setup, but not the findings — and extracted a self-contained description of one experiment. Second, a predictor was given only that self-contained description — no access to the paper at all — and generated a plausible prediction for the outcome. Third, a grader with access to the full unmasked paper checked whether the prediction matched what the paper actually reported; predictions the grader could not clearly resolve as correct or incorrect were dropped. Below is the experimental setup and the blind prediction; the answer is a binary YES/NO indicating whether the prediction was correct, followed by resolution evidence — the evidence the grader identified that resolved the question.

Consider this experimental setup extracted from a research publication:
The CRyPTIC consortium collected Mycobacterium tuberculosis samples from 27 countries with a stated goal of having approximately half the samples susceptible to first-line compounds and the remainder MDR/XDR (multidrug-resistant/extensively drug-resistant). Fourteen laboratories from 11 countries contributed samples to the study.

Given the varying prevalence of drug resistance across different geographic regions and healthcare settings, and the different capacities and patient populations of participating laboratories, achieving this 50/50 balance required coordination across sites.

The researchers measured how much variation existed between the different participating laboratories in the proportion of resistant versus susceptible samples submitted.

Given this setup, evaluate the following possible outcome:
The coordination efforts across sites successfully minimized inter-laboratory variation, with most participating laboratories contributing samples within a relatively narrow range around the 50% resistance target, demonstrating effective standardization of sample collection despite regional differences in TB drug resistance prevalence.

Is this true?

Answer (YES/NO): NO